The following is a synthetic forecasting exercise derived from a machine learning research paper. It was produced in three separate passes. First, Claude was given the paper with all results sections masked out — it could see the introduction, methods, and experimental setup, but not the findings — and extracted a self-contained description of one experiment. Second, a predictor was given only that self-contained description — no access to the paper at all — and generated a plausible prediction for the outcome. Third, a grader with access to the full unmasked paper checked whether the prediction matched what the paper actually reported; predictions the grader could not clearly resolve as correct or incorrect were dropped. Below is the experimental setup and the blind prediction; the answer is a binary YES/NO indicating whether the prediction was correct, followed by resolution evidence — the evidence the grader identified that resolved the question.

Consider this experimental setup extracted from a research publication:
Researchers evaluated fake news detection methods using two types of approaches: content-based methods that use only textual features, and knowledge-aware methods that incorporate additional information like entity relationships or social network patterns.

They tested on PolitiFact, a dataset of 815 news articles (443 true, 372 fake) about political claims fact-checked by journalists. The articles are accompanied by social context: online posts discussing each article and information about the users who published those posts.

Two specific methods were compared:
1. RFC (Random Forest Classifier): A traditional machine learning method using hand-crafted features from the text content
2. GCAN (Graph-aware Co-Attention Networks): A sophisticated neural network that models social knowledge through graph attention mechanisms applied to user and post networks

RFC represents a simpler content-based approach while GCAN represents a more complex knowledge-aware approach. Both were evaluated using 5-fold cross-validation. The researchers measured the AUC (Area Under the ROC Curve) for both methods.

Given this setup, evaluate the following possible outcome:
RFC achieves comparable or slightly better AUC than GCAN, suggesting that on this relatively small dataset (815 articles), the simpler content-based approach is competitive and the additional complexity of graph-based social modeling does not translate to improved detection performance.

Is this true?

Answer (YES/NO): YES